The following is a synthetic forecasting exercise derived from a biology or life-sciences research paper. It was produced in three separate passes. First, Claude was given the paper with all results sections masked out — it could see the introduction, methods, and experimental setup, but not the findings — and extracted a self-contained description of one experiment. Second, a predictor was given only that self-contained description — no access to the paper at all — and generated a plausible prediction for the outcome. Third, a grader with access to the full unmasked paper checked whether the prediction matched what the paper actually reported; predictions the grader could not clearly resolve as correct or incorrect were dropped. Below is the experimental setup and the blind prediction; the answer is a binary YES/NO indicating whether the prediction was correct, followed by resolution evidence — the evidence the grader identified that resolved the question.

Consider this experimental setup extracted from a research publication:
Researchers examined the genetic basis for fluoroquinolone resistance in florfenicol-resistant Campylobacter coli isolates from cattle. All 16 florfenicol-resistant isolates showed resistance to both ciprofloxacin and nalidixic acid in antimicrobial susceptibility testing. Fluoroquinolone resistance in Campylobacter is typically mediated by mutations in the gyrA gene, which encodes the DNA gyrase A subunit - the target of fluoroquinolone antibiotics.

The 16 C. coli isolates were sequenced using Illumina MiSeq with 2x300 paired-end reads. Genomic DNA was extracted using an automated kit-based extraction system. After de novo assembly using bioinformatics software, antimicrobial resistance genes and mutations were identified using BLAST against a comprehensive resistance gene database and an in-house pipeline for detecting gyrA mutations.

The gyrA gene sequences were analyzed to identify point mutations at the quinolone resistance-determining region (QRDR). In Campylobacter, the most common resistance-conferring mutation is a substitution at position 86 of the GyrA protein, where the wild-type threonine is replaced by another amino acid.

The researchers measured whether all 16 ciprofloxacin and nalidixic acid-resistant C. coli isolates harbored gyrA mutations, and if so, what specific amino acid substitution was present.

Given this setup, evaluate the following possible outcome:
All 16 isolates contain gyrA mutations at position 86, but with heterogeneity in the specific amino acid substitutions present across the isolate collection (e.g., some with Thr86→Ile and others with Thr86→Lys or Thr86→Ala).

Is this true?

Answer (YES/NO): NO